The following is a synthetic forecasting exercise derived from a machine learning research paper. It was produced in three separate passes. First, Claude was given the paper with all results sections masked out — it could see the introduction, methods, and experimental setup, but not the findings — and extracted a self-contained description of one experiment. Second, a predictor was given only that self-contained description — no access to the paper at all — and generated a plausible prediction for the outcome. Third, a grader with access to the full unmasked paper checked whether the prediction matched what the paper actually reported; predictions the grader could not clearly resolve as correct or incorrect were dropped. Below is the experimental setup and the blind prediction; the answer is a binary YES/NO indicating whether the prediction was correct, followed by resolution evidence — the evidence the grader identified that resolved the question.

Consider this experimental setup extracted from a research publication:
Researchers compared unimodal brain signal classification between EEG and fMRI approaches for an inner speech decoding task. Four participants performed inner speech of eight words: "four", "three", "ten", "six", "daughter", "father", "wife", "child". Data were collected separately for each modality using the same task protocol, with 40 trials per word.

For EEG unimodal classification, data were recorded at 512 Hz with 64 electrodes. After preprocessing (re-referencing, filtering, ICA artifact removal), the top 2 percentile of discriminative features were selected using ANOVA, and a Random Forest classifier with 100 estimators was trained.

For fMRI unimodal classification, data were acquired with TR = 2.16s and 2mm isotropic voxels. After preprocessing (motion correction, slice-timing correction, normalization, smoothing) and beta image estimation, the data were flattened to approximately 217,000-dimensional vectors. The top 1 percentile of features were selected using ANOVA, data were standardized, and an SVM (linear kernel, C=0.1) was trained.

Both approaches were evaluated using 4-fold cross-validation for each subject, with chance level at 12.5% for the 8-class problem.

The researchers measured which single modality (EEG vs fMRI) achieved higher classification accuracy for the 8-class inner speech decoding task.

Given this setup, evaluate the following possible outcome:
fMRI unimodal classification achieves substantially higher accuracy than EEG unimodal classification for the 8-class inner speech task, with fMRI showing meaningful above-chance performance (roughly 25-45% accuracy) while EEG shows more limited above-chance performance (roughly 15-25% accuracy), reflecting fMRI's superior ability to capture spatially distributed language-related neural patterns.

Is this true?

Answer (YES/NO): NO